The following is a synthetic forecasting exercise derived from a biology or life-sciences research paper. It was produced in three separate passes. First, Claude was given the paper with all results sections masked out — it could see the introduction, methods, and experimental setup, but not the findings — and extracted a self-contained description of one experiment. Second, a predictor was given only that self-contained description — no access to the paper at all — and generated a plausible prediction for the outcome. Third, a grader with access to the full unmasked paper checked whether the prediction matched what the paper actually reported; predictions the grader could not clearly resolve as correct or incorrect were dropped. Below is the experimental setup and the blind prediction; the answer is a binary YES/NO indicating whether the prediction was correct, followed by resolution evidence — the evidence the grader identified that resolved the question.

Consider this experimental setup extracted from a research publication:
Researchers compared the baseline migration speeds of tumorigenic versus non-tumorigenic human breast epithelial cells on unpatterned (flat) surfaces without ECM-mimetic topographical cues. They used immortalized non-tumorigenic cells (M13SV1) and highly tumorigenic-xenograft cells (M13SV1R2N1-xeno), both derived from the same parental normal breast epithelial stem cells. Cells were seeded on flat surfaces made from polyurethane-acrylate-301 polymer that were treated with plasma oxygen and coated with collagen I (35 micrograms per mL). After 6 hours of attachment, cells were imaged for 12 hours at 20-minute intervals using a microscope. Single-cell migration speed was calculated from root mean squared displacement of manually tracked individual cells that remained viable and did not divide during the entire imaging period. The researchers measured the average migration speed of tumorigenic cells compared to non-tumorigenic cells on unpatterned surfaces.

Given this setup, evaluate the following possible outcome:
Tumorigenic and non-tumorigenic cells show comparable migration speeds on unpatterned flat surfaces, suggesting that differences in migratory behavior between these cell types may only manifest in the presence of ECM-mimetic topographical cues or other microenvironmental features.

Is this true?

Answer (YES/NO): YES